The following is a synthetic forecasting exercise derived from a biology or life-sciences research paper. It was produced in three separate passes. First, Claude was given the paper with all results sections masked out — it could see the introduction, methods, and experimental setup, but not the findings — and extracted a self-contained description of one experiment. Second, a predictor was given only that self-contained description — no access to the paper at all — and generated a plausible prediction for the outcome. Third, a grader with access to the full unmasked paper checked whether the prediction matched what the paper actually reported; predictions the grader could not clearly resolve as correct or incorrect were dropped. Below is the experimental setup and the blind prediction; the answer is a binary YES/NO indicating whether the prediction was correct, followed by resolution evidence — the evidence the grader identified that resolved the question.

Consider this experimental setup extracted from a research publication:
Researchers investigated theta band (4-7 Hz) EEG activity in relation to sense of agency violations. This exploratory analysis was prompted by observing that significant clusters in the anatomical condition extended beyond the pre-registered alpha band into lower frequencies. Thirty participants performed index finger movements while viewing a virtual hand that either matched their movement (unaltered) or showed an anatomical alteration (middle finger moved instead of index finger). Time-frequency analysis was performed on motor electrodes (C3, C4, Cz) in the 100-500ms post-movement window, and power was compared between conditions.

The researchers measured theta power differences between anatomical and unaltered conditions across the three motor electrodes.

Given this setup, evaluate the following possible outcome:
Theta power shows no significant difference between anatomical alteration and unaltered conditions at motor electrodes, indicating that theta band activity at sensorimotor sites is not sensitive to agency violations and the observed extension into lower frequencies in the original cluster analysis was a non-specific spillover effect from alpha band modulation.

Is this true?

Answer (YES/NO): NO